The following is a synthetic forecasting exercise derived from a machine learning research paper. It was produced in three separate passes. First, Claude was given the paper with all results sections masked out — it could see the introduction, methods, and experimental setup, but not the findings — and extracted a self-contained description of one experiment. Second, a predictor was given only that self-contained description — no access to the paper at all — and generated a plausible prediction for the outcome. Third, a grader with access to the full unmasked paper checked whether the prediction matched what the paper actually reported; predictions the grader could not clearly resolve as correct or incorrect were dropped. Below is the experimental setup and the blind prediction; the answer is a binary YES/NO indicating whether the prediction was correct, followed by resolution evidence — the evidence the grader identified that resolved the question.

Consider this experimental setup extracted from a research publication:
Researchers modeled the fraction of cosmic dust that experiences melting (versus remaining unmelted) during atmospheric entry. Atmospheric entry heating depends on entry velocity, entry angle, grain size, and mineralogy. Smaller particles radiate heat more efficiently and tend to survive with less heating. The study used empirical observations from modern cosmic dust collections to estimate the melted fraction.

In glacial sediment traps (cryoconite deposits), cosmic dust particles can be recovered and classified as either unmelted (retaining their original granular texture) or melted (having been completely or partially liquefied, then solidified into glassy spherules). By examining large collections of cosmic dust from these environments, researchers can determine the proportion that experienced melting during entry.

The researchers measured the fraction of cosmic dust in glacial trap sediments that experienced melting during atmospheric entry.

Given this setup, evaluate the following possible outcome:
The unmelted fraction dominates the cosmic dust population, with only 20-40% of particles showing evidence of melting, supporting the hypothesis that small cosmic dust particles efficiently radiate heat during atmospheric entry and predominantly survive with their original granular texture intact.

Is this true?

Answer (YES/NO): NO